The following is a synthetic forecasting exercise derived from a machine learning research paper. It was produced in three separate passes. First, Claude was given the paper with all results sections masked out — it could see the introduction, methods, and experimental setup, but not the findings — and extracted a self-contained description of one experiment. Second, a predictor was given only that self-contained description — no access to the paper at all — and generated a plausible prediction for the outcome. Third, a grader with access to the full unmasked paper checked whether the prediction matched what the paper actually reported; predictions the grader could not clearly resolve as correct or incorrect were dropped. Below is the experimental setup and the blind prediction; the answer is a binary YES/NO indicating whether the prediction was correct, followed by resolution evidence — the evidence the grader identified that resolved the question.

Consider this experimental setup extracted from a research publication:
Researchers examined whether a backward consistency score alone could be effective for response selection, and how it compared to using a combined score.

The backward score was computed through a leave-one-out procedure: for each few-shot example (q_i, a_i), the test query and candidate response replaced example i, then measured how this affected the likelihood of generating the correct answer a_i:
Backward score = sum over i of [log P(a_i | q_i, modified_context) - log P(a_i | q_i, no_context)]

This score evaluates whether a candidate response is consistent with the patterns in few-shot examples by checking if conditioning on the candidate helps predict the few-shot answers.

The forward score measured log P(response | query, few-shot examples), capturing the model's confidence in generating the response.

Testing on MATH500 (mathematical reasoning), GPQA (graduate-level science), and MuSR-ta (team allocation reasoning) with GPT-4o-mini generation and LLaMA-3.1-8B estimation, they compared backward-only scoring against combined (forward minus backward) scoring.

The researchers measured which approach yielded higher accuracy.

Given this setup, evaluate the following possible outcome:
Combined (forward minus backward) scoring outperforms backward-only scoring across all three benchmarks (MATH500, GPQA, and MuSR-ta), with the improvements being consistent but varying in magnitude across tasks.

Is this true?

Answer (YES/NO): YES